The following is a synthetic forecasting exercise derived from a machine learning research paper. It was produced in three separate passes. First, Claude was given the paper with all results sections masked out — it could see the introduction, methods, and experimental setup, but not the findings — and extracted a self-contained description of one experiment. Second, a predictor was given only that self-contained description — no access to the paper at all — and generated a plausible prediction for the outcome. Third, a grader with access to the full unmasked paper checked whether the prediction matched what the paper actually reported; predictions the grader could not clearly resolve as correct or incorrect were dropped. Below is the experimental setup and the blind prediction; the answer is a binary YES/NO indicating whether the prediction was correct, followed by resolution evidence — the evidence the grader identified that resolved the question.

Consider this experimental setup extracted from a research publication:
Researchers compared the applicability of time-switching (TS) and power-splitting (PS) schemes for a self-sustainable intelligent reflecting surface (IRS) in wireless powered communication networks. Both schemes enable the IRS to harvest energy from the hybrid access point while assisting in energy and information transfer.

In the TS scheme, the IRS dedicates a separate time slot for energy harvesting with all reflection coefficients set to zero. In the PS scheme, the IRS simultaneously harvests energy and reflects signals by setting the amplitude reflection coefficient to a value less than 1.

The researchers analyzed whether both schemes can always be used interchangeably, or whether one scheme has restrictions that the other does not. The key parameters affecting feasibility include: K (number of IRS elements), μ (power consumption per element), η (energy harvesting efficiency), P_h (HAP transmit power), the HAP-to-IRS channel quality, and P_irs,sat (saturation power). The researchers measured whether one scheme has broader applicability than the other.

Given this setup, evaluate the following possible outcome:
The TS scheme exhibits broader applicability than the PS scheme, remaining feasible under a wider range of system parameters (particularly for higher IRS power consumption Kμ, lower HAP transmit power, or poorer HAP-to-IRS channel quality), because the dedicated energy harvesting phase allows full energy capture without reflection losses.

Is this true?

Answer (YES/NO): YES